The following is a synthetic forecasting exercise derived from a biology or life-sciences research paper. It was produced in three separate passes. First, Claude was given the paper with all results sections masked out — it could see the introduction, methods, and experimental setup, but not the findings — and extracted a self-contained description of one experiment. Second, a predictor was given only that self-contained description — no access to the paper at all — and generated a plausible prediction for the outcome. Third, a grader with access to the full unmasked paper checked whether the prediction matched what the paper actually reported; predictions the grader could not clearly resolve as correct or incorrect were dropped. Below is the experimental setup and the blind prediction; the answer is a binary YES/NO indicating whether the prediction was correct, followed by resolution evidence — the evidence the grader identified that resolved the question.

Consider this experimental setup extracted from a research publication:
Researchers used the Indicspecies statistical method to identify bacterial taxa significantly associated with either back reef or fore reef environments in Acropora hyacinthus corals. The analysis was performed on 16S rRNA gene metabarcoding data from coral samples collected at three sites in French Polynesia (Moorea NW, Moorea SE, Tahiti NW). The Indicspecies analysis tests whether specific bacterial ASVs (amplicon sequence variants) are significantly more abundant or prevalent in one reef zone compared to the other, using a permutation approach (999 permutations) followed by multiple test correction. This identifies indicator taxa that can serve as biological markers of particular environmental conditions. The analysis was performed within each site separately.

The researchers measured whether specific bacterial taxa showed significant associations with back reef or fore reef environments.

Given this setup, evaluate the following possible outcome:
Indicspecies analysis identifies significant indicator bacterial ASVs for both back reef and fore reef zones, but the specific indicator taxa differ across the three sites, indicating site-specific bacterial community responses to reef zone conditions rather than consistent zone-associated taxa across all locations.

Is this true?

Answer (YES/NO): YES